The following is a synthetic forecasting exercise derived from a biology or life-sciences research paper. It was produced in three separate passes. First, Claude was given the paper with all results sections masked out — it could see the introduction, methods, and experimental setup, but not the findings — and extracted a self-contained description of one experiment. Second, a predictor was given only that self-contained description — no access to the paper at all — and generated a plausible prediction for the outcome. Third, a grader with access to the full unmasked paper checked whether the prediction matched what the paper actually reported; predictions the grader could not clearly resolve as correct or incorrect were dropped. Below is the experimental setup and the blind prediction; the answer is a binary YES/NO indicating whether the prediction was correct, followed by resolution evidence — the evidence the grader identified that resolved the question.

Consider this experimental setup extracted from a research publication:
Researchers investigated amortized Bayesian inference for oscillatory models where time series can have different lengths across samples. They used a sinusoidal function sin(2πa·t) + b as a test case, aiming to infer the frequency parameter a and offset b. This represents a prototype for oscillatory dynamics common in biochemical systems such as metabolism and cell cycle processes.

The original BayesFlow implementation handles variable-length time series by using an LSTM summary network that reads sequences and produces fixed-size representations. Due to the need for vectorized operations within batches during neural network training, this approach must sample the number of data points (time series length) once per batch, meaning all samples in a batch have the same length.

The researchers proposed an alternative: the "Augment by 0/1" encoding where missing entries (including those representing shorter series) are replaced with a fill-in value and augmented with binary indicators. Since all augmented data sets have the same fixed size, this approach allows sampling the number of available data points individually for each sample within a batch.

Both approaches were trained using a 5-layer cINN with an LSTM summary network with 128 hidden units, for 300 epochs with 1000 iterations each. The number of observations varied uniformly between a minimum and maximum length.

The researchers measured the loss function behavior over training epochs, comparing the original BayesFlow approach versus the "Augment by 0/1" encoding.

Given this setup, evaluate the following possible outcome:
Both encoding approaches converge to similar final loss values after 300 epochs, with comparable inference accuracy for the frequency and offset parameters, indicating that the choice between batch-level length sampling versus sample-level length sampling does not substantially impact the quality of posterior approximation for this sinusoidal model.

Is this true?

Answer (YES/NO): NO